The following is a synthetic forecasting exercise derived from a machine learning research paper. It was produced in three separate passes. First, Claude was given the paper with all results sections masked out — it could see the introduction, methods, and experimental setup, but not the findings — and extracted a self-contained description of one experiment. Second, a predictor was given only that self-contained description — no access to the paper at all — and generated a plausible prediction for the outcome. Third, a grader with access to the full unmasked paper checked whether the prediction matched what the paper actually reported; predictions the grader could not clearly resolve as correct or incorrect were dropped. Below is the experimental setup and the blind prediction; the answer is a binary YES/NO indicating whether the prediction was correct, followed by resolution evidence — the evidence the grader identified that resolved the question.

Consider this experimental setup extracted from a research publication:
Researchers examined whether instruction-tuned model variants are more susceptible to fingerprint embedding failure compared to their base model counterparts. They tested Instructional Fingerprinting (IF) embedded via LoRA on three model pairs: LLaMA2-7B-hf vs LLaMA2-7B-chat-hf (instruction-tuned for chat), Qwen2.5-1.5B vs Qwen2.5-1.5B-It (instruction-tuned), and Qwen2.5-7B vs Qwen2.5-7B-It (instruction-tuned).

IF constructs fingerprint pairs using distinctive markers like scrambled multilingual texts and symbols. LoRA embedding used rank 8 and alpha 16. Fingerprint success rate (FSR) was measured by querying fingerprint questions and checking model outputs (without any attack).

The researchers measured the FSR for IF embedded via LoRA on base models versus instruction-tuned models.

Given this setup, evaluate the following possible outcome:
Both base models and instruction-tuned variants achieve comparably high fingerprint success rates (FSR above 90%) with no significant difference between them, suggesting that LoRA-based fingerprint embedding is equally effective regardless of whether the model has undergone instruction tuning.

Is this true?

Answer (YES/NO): NO